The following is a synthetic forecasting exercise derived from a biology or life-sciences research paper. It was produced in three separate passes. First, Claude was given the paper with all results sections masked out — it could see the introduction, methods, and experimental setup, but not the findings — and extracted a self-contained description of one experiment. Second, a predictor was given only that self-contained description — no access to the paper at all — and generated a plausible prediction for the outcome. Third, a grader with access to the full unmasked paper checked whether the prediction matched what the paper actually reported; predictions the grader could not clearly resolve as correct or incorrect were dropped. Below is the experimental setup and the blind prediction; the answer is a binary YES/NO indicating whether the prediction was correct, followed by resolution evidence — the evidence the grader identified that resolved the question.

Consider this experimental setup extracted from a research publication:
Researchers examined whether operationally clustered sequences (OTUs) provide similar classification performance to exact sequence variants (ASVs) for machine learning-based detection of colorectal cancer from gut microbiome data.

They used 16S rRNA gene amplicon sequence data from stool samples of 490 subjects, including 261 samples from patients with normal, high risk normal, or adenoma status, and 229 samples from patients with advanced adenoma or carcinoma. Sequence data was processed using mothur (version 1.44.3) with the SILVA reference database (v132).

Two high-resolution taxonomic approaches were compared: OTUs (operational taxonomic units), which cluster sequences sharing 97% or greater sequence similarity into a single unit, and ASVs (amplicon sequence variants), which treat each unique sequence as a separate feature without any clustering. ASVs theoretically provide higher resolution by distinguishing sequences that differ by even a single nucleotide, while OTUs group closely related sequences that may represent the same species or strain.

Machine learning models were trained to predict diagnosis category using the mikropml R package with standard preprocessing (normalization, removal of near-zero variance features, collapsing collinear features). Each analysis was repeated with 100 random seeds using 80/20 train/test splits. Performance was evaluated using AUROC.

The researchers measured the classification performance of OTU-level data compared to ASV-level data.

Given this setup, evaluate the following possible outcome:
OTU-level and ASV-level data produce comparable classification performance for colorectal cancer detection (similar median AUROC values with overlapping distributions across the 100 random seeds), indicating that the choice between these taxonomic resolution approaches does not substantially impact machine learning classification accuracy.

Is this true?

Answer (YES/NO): NO